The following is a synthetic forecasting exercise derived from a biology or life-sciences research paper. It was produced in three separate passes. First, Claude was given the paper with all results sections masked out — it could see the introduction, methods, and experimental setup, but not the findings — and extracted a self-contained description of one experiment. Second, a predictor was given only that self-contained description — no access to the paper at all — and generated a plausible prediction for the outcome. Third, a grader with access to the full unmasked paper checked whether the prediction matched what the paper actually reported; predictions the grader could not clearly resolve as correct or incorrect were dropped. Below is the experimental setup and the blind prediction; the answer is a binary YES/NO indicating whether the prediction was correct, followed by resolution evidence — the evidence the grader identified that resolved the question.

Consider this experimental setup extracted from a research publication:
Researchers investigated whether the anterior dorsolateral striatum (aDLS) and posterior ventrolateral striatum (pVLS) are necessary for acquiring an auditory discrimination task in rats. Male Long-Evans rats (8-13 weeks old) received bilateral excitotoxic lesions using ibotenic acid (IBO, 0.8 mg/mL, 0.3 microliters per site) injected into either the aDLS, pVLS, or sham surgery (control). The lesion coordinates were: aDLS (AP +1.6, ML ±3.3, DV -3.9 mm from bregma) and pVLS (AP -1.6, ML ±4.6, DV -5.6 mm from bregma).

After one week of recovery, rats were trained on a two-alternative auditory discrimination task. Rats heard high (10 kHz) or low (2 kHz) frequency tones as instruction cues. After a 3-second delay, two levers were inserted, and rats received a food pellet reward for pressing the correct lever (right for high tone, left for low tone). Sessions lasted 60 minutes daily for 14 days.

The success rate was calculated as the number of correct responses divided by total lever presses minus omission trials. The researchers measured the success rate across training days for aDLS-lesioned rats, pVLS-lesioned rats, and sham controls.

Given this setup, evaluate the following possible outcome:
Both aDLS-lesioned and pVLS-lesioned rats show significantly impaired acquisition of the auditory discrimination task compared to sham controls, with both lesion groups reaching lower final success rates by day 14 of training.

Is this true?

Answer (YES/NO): YES